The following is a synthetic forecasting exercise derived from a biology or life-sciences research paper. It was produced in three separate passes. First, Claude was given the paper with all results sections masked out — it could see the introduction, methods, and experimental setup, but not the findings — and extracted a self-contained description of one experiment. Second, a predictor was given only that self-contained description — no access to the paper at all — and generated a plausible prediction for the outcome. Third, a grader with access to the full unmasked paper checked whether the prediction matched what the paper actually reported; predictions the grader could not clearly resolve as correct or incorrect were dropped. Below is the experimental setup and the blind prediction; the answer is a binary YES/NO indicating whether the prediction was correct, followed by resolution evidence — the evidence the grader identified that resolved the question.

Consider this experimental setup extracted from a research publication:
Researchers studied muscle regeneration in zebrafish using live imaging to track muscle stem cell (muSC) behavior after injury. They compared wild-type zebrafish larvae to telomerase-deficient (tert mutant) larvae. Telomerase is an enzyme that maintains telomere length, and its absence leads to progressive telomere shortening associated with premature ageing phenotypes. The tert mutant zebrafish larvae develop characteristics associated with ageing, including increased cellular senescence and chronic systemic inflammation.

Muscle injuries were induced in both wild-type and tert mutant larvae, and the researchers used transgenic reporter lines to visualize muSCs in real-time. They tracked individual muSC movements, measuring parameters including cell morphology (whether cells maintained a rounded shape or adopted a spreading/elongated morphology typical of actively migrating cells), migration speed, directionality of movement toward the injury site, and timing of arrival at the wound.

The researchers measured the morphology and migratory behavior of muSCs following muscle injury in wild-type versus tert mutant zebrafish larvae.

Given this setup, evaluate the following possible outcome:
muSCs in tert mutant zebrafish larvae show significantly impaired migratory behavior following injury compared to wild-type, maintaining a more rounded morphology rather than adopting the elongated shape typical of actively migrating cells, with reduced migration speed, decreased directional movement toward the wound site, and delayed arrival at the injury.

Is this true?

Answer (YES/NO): NO